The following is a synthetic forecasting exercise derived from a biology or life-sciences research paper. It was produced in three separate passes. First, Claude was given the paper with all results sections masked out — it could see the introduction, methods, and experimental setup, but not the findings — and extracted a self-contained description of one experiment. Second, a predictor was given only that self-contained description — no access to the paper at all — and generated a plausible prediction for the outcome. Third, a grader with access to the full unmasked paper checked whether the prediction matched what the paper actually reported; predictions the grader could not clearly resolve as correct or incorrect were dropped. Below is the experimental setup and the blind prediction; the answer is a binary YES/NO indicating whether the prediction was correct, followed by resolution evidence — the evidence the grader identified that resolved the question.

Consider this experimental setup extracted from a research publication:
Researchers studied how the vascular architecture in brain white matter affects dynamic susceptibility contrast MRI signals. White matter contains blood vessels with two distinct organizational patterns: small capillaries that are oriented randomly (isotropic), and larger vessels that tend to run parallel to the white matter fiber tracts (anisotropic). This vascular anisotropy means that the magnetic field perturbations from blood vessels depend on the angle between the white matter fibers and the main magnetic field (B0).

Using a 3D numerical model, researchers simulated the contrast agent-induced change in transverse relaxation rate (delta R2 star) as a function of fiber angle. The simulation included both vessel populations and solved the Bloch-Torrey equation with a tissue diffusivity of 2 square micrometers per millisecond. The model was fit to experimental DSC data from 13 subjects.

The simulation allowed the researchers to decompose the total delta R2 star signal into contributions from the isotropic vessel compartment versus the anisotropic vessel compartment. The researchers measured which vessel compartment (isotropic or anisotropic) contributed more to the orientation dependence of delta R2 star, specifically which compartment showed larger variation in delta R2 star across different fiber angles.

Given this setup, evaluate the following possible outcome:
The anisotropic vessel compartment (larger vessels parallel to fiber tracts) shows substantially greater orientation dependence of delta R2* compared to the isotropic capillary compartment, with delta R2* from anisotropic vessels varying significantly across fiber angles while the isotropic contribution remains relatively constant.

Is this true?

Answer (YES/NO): YES